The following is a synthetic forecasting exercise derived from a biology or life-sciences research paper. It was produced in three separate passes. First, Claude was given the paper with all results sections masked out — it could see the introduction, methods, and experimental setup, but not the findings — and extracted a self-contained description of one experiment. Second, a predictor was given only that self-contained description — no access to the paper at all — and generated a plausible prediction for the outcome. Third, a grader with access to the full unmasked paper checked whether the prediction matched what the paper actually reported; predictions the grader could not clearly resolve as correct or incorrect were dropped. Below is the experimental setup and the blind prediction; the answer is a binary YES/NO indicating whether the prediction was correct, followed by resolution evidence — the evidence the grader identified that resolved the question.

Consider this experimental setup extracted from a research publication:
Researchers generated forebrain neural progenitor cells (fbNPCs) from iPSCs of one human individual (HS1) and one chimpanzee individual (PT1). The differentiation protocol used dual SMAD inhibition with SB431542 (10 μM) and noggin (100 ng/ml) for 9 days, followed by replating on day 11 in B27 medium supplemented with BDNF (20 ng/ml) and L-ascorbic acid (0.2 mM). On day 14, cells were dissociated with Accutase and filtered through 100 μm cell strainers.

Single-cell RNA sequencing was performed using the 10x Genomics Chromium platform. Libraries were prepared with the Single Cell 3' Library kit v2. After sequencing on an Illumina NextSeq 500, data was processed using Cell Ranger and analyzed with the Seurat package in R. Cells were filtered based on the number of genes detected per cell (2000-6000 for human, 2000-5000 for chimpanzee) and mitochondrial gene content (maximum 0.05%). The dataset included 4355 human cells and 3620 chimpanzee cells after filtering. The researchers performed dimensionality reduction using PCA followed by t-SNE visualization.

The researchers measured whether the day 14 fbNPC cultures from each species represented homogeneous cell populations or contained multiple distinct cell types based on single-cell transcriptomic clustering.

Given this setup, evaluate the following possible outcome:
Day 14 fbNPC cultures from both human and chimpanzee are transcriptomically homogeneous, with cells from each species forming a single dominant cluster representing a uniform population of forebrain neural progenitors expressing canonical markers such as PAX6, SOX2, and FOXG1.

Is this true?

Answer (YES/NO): YES